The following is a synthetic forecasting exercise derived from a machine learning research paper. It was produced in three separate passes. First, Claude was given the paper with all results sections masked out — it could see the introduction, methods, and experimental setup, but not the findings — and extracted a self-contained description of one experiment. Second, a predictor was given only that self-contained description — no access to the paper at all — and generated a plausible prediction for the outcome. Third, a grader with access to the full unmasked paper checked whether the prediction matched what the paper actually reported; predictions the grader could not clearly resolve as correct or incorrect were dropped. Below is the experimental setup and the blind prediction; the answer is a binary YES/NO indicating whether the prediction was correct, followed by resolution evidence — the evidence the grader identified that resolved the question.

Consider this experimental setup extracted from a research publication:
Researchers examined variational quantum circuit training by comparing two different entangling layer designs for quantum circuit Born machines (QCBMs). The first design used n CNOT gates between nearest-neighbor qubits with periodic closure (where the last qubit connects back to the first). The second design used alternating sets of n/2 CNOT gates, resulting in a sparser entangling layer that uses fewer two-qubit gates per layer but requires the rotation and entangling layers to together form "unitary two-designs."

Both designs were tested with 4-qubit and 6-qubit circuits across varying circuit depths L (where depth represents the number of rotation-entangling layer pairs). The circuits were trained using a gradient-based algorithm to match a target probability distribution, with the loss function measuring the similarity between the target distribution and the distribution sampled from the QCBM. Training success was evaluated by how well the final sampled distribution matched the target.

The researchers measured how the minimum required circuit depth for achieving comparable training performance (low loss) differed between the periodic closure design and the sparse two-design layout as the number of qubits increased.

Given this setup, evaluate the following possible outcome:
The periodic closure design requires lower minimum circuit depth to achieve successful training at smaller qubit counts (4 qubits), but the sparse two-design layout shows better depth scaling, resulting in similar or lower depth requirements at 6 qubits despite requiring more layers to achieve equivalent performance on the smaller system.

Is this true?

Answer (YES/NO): NO